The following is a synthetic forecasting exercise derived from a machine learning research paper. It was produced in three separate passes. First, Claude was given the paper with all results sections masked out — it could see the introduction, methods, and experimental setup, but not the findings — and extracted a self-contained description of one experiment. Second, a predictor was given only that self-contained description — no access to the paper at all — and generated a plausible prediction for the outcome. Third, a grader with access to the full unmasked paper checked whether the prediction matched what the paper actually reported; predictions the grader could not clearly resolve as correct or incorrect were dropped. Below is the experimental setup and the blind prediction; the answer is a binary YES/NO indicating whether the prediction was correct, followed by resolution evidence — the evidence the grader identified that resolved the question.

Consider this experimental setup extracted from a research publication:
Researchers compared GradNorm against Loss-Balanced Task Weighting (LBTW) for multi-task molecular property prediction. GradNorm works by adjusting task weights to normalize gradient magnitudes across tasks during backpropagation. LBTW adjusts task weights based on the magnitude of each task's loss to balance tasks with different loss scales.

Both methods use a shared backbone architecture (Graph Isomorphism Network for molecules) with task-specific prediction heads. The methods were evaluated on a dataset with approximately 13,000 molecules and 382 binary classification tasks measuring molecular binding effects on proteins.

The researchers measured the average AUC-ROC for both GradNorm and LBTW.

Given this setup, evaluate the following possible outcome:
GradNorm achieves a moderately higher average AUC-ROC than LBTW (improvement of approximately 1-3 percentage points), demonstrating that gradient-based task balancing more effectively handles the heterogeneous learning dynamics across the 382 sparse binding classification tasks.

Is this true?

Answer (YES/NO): NO